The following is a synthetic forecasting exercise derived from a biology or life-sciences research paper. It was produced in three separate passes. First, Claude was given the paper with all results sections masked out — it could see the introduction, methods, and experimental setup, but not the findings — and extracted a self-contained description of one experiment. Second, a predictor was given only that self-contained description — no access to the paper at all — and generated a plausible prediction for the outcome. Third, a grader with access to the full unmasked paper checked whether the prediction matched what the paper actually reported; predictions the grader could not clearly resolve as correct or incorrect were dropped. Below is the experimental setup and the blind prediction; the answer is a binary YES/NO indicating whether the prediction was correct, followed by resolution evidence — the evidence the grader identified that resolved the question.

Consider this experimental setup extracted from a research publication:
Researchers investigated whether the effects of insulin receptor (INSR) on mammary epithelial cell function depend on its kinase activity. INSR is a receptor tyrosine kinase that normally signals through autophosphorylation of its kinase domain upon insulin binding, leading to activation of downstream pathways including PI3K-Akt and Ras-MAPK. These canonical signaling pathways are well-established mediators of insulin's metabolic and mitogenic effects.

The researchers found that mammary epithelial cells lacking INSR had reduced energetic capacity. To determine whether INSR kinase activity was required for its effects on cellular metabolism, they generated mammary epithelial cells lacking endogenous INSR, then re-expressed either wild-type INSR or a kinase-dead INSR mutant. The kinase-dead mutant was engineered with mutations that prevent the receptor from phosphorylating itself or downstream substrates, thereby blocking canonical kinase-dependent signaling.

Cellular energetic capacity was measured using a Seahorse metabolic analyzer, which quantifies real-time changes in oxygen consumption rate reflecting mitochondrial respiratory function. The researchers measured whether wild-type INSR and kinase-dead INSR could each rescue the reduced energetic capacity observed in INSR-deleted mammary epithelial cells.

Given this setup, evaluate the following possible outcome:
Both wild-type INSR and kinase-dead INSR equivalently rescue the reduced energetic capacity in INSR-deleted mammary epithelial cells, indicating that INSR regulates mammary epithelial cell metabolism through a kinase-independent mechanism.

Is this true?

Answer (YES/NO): YES